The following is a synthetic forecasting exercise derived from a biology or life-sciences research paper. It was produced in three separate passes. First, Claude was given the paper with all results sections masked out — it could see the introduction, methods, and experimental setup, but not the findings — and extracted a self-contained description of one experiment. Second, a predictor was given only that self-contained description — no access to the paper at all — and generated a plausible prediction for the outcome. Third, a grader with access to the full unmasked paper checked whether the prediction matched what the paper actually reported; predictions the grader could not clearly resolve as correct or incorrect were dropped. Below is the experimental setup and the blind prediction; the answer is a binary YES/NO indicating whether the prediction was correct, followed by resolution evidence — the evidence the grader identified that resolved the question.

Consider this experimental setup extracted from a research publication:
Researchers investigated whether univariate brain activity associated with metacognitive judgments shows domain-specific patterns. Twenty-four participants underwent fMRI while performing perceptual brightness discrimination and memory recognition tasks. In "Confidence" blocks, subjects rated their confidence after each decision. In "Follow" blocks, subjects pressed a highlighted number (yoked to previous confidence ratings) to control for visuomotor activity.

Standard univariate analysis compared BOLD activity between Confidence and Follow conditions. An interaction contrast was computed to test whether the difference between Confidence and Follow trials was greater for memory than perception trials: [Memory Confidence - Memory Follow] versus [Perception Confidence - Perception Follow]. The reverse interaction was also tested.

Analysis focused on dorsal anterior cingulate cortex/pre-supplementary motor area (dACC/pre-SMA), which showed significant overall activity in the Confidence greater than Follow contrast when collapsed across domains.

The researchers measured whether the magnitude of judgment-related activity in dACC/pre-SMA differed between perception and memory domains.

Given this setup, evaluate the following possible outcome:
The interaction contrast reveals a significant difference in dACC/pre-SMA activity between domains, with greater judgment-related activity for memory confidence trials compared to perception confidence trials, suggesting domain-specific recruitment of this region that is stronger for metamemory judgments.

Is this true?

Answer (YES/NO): YES